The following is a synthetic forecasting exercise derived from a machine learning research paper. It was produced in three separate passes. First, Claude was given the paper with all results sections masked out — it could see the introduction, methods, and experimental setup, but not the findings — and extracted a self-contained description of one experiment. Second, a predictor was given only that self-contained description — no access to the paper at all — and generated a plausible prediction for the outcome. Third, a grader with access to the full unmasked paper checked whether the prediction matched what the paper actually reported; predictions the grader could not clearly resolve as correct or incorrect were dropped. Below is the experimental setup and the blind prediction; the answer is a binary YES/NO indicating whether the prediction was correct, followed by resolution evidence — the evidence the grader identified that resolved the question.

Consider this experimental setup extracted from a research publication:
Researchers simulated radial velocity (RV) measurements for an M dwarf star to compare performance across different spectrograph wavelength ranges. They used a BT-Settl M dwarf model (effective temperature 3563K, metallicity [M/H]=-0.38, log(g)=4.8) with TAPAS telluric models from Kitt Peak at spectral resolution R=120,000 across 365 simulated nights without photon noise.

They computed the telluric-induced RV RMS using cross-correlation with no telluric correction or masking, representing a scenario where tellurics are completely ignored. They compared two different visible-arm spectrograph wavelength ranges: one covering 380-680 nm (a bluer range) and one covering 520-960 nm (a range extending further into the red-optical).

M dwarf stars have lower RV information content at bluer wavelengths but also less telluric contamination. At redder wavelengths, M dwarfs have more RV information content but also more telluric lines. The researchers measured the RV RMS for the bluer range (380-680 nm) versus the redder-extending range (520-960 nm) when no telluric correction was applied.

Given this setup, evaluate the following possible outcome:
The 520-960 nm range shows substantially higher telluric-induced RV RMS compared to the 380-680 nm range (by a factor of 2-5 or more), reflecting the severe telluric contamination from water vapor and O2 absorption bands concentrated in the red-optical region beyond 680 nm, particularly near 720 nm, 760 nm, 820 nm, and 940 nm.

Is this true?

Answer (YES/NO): YES